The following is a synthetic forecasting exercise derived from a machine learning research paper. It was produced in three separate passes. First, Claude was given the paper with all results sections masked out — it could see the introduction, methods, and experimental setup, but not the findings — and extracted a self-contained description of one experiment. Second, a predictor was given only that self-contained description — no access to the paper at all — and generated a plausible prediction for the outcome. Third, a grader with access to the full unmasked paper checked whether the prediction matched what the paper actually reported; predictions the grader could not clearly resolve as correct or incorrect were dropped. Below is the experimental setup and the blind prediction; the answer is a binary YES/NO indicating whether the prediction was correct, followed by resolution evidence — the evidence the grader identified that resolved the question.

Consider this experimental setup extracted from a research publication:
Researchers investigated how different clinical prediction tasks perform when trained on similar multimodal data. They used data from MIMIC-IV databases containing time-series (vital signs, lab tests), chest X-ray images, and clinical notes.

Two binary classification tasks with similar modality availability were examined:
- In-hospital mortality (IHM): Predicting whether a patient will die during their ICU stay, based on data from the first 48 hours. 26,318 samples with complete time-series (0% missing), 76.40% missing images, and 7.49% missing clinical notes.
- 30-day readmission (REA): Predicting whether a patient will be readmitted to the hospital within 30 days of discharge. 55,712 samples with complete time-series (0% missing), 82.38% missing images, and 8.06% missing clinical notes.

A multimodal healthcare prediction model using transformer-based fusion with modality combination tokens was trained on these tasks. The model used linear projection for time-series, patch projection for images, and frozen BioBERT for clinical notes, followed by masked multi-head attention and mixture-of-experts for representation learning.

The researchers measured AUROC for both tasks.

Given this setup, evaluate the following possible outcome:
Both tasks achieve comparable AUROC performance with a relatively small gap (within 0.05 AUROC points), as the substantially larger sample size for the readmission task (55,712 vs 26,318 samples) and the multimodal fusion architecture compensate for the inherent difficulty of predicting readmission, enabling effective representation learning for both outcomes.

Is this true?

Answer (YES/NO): NO